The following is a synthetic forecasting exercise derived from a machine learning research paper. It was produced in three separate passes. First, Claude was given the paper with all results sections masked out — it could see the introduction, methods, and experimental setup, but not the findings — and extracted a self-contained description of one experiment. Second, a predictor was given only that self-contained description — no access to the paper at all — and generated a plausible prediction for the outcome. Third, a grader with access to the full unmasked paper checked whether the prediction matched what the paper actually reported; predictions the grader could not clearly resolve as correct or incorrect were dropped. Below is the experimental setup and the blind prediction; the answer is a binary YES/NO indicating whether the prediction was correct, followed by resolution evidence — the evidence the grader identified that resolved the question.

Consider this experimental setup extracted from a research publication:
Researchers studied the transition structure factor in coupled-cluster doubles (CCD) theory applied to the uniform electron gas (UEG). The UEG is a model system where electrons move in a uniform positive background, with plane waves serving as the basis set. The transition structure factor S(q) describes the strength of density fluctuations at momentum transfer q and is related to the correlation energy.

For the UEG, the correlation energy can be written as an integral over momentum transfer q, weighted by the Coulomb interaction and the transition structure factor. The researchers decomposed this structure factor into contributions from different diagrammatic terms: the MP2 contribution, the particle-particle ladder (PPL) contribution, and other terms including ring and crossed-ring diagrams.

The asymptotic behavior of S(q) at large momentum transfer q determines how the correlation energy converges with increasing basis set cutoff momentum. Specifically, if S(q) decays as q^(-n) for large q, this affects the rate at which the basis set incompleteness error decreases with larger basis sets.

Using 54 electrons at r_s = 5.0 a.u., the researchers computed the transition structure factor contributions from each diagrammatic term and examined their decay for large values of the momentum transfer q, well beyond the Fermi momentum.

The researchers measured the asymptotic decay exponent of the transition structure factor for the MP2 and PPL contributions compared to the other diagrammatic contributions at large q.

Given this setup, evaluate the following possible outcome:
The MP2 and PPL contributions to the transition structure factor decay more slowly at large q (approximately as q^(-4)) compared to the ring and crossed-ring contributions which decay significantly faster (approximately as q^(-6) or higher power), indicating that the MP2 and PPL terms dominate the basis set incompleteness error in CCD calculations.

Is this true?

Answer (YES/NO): YES